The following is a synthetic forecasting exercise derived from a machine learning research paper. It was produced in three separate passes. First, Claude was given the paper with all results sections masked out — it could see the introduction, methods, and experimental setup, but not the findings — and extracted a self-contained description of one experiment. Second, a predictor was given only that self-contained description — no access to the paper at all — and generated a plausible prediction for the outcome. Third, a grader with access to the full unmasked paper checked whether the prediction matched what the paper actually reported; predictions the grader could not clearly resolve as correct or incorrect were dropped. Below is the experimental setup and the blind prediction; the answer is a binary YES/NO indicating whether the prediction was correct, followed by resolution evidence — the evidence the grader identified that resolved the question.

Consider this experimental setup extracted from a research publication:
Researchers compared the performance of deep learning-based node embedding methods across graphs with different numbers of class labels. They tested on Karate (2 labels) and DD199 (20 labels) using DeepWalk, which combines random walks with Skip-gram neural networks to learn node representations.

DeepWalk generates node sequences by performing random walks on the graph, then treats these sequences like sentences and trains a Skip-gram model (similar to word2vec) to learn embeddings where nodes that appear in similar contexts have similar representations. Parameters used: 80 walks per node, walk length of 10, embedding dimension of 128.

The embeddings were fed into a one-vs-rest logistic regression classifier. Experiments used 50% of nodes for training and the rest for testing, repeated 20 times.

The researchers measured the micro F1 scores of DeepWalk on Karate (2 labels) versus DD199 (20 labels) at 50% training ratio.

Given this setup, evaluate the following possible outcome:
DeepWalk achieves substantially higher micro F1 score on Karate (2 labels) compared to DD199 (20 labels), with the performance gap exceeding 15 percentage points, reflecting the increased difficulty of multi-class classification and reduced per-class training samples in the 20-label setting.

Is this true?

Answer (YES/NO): YES